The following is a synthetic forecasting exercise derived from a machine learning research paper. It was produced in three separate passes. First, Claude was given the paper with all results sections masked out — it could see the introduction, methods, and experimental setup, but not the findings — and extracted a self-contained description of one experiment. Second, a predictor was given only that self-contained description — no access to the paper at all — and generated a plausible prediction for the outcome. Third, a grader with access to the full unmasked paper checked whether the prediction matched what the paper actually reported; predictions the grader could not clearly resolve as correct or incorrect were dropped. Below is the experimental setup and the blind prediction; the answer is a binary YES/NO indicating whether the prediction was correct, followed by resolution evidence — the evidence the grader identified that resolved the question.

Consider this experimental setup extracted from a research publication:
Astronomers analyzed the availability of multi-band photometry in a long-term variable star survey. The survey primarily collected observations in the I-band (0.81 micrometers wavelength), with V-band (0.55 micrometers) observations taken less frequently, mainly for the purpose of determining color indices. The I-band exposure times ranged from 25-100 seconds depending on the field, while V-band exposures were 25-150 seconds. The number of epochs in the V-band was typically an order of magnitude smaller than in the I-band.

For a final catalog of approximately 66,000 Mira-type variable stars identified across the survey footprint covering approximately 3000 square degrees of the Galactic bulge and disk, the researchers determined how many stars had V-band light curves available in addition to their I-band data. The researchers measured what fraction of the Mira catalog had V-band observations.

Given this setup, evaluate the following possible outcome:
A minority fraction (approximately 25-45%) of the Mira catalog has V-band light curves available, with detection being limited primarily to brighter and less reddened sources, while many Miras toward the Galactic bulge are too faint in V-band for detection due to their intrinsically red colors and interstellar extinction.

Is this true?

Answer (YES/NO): YES